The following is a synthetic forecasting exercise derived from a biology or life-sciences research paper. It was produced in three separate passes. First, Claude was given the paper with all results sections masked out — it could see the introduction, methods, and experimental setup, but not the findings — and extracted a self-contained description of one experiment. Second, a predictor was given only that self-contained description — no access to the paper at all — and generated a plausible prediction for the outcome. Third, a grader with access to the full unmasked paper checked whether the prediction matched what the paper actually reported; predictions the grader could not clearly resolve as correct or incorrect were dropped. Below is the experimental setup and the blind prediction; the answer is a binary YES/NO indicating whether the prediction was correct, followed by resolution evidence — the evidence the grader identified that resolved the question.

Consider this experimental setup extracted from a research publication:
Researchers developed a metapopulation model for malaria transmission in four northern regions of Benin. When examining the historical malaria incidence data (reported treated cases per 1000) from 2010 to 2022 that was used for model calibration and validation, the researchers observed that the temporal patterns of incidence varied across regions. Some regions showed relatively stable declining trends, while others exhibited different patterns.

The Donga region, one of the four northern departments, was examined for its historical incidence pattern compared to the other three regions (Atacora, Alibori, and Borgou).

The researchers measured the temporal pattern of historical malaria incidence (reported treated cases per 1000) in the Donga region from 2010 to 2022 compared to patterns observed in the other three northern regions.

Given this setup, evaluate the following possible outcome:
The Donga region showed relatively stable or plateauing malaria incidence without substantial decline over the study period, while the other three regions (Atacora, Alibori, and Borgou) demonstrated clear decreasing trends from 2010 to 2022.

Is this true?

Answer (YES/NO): NO